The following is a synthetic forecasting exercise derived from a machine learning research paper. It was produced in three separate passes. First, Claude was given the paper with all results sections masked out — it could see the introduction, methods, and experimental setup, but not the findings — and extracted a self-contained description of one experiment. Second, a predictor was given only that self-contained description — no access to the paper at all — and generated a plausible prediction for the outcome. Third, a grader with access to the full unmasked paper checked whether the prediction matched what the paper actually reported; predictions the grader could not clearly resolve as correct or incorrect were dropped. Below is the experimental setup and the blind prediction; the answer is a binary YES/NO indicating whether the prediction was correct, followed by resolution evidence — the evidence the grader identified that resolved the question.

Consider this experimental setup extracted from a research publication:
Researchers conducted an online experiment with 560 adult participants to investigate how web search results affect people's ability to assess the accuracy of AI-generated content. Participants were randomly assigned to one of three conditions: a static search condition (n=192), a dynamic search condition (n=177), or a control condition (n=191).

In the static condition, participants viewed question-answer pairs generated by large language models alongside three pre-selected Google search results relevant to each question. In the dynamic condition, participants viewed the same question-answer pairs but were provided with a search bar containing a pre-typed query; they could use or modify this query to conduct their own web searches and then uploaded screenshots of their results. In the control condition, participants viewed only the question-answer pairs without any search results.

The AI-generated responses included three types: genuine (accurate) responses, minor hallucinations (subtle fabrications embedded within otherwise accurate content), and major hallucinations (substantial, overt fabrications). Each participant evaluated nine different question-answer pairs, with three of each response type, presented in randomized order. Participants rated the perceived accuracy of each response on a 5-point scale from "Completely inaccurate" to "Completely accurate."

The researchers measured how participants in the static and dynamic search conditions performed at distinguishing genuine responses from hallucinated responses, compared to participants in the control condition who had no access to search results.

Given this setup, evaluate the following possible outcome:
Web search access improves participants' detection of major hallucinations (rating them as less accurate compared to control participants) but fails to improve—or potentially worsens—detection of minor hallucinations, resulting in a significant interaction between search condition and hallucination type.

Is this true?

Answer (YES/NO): NO